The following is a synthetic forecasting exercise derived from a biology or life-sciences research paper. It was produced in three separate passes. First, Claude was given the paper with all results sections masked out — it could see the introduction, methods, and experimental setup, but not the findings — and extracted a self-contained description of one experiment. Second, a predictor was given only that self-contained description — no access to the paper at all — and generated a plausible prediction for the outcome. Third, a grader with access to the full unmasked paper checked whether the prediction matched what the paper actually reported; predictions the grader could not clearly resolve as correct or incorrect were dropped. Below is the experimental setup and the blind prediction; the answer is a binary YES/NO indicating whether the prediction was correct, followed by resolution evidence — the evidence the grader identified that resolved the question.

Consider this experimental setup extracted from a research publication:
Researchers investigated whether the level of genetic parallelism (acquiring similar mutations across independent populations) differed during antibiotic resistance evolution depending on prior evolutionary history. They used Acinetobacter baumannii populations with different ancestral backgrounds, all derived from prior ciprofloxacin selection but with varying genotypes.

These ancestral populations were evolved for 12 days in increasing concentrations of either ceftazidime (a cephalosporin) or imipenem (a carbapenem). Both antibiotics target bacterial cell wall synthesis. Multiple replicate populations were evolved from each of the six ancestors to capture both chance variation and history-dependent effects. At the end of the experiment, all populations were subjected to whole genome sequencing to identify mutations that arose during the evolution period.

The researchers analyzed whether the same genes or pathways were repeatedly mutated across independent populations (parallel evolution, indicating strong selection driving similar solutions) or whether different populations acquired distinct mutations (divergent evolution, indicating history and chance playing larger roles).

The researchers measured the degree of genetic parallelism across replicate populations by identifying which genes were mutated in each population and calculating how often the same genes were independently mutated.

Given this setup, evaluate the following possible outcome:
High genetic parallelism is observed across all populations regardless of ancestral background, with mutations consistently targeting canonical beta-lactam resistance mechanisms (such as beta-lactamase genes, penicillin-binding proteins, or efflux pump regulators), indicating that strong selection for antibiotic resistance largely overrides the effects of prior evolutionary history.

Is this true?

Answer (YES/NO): YES